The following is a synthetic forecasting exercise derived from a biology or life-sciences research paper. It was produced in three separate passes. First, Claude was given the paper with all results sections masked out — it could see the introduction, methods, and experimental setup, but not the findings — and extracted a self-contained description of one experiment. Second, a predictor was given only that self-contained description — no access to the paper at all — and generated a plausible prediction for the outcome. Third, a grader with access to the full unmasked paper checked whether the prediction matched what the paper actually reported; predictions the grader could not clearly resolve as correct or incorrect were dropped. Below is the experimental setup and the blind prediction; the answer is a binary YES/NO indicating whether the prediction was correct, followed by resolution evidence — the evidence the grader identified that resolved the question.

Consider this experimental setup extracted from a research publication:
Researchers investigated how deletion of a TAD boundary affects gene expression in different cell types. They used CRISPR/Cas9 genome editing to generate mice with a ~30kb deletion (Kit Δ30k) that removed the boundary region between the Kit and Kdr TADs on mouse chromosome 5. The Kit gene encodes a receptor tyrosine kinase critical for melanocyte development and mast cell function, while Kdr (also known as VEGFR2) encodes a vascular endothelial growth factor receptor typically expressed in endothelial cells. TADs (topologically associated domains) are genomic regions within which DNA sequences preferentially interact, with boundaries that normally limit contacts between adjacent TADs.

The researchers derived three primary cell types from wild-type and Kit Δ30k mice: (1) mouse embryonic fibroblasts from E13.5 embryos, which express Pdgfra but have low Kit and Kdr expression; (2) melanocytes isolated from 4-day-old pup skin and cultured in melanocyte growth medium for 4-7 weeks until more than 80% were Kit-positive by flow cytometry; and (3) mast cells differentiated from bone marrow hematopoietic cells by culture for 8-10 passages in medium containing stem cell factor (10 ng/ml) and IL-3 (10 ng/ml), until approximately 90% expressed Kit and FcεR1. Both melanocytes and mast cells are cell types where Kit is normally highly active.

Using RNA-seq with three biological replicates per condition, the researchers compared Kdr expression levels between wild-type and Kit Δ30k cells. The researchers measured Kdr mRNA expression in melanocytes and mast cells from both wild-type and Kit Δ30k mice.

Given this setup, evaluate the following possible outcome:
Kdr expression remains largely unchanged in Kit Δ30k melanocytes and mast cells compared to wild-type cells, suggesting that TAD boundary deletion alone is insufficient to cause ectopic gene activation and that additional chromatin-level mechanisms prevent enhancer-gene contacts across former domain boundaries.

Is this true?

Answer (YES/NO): NO